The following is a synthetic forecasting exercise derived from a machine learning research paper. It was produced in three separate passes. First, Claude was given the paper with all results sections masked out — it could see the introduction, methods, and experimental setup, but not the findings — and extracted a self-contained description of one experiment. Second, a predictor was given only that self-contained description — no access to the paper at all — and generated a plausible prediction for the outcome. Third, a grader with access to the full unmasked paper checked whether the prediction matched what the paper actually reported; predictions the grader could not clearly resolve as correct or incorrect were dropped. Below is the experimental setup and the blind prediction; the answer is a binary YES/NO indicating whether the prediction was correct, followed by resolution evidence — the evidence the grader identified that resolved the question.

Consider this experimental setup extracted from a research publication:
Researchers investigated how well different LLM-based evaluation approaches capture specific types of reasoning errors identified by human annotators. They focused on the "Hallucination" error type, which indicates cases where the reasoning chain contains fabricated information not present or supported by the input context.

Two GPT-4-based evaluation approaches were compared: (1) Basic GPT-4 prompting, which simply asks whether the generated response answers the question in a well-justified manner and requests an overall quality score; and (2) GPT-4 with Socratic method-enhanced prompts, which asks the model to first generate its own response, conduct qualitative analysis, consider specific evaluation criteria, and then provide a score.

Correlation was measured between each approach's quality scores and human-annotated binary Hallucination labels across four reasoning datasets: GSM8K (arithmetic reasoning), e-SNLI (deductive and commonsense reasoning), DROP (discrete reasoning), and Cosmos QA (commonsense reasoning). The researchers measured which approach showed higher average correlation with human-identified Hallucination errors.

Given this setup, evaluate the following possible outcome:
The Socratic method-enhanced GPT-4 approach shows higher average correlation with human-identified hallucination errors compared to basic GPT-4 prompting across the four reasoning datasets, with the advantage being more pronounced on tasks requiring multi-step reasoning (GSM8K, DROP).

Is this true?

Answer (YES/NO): NO